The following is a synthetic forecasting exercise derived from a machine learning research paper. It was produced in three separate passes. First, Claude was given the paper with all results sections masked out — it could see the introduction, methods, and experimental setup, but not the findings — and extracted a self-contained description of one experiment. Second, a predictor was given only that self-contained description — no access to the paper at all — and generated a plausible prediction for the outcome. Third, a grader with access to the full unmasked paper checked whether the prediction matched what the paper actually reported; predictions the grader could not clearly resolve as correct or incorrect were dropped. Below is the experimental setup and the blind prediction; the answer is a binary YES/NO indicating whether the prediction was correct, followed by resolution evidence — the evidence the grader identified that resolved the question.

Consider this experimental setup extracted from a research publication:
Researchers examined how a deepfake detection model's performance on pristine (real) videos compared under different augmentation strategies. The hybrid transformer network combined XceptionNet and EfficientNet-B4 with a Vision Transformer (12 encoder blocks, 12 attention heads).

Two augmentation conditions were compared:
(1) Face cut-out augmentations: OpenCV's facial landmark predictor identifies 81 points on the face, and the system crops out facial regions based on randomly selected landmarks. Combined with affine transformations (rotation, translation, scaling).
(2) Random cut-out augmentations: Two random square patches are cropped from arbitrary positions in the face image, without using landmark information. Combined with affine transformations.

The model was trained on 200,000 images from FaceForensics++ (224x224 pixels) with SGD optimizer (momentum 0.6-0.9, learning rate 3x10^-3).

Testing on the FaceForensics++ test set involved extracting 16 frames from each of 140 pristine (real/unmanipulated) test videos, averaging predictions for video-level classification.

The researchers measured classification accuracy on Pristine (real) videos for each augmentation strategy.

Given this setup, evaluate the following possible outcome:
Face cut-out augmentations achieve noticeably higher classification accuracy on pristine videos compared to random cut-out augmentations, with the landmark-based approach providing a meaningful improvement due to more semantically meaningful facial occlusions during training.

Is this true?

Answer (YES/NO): NO